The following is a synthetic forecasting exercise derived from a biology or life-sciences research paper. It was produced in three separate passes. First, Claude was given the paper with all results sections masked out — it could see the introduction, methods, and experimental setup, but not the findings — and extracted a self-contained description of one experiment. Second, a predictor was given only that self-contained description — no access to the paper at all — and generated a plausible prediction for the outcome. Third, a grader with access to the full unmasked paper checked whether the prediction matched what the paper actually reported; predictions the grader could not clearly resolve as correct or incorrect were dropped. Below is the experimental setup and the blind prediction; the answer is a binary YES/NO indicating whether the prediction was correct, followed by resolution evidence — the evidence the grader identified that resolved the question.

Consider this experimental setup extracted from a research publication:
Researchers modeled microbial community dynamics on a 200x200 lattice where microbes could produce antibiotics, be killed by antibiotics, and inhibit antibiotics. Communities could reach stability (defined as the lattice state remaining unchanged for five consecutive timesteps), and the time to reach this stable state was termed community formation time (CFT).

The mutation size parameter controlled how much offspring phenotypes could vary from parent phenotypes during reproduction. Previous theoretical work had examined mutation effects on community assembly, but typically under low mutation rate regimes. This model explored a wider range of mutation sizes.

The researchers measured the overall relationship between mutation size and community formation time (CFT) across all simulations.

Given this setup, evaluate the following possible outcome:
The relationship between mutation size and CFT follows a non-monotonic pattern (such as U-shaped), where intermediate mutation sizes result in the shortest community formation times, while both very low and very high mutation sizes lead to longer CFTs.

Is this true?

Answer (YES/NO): NO